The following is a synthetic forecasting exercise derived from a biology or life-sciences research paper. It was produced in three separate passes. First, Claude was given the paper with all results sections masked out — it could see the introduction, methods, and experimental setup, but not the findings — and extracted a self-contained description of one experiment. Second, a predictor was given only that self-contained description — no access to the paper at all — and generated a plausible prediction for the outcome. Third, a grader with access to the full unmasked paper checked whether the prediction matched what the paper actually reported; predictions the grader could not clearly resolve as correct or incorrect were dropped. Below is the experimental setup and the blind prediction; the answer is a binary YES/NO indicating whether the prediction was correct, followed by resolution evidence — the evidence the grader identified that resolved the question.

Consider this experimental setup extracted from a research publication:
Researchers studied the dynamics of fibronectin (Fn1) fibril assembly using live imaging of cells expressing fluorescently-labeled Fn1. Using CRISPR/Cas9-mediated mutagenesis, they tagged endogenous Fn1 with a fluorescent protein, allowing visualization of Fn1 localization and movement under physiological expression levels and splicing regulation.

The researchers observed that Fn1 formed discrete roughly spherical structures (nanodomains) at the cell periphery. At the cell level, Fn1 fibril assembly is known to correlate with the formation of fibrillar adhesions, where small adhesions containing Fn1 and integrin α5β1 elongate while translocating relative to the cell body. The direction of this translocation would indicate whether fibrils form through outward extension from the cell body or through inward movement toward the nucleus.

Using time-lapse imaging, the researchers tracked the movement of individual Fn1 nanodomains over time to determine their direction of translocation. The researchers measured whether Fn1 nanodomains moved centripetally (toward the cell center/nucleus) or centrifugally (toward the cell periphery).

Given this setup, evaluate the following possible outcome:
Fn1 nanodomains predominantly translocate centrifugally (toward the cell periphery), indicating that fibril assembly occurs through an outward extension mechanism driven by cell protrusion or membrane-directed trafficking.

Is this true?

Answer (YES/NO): NO